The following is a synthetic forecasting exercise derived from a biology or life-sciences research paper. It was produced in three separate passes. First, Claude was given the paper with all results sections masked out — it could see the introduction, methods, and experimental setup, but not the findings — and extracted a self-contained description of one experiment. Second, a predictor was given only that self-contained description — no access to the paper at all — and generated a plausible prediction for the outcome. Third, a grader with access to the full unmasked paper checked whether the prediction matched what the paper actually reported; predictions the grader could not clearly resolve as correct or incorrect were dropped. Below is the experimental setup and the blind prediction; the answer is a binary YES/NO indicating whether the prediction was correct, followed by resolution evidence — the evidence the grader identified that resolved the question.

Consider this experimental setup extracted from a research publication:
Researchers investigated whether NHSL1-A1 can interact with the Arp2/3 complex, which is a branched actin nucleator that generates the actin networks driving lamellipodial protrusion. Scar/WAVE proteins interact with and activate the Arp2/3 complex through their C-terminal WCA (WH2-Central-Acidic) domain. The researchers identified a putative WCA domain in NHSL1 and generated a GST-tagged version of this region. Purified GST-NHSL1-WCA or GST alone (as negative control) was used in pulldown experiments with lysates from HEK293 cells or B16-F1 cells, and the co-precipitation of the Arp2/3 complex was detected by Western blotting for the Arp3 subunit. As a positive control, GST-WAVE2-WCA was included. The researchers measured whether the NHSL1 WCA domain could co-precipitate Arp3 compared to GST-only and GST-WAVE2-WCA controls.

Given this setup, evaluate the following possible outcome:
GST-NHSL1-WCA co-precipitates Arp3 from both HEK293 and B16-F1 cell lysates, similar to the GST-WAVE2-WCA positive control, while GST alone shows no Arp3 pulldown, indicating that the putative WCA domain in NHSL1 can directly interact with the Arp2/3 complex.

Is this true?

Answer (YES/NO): NO